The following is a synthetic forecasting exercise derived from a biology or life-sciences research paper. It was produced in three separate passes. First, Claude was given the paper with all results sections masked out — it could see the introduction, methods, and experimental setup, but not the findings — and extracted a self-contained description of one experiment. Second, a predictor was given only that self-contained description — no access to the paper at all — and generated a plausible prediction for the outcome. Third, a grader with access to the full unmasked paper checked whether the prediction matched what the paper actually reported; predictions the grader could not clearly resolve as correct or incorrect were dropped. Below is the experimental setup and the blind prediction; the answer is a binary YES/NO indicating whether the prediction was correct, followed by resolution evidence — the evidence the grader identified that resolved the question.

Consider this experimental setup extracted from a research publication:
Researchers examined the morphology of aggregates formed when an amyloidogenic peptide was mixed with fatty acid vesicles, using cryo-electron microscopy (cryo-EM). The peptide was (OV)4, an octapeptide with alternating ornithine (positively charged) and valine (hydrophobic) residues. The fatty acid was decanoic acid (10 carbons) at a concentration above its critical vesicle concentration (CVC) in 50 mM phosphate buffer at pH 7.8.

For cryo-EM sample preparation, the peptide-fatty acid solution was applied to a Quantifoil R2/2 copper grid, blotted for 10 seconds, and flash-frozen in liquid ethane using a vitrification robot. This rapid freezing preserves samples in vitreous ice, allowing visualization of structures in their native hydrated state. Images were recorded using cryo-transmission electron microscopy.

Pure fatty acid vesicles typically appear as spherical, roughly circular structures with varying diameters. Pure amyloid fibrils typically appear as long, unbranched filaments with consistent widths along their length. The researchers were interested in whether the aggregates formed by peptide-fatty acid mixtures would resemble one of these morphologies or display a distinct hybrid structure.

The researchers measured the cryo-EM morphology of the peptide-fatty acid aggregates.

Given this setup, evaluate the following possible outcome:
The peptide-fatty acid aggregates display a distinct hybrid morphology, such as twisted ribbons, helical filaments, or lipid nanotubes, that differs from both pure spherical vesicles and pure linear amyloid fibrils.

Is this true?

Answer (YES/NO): YES